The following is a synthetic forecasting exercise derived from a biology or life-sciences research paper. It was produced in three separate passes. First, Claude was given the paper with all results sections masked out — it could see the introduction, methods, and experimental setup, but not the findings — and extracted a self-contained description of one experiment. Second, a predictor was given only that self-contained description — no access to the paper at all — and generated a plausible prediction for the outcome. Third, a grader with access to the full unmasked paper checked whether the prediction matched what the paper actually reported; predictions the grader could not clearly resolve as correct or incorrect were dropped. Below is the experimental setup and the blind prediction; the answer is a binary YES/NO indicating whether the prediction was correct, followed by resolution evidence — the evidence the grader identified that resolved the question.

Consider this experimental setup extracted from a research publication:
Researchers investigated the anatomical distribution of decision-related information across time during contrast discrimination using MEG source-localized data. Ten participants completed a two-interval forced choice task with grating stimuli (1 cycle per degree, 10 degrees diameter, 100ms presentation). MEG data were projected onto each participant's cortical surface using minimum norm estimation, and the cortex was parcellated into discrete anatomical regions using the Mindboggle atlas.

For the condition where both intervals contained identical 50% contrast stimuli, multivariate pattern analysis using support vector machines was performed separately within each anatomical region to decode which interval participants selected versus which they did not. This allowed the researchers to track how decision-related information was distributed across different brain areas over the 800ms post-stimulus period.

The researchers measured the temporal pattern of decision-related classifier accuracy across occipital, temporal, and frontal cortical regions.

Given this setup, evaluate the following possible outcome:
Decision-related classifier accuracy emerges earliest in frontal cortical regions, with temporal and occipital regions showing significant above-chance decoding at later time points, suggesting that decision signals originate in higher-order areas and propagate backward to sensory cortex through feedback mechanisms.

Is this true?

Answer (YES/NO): NO